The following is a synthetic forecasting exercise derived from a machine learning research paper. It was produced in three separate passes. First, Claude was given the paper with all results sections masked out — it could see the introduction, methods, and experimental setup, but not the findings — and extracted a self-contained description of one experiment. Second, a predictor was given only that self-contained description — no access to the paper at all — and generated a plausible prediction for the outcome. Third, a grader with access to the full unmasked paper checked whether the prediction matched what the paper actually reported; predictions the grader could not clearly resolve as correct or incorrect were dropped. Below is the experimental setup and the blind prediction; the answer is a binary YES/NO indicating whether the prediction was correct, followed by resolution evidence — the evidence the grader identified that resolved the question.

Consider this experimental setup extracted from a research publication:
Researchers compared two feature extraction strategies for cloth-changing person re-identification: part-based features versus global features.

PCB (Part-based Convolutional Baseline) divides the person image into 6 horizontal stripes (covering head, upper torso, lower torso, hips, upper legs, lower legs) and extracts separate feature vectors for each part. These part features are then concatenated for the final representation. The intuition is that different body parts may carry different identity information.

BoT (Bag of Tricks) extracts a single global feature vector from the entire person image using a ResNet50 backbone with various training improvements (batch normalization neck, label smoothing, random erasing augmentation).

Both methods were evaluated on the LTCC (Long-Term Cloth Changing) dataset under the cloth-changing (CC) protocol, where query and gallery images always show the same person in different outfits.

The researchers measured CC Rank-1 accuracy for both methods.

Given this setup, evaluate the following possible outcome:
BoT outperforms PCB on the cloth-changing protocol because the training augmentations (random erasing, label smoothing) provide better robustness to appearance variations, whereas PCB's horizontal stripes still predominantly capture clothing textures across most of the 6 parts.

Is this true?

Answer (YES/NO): YES